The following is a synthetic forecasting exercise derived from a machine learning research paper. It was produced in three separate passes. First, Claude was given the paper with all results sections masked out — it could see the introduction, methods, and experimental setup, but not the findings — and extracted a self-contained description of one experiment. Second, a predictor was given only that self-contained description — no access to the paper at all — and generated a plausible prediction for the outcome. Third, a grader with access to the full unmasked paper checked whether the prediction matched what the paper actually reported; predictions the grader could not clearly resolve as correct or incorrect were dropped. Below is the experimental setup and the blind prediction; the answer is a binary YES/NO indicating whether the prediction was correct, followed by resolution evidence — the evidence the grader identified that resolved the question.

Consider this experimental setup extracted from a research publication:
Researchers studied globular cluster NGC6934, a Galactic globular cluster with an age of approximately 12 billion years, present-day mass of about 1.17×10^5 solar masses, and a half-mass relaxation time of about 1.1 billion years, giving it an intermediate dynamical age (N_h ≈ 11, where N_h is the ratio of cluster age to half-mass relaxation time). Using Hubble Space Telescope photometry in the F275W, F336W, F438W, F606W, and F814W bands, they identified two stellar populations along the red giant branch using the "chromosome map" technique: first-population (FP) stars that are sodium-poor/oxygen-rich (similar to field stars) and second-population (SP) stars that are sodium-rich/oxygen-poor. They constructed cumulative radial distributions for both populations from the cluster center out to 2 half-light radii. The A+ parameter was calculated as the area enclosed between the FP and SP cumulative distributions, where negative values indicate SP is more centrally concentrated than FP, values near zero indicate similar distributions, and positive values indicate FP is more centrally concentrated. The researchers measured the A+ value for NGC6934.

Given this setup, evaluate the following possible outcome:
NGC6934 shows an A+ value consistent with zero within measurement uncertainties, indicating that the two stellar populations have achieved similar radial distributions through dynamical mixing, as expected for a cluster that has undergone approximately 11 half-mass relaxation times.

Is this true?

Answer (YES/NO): YES